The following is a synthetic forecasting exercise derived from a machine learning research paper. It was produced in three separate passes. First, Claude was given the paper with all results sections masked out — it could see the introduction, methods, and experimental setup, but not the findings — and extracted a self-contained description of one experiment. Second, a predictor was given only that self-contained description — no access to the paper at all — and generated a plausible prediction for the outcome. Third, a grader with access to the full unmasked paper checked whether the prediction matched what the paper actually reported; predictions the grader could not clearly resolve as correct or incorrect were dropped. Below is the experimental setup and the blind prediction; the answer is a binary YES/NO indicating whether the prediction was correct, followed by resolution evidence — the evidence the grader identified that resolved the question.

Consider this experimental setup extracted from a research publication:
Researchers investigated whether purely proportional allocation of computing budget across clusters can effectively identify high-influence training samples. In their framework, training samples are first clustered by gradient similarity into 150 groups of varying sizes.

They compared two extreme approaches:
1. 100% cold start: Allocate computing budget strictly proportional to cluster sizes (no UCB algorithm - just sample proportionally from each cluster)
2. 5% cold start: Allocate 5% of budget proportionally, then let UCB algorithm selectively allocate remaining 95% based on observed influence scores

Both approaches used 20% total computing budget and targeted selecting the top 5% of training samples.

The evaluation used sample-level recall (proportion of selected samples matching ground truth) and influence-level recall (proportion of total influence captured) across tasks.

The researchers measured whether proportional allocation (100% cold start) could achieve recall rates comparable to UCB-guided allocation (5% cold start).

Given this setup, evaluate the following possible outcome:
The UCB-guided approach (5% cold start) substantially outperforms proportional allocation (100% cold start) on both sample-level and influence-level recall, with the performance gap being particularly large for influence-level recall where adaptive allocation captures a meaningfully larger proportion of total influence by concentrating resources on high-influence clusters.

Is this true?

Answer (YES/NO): YES